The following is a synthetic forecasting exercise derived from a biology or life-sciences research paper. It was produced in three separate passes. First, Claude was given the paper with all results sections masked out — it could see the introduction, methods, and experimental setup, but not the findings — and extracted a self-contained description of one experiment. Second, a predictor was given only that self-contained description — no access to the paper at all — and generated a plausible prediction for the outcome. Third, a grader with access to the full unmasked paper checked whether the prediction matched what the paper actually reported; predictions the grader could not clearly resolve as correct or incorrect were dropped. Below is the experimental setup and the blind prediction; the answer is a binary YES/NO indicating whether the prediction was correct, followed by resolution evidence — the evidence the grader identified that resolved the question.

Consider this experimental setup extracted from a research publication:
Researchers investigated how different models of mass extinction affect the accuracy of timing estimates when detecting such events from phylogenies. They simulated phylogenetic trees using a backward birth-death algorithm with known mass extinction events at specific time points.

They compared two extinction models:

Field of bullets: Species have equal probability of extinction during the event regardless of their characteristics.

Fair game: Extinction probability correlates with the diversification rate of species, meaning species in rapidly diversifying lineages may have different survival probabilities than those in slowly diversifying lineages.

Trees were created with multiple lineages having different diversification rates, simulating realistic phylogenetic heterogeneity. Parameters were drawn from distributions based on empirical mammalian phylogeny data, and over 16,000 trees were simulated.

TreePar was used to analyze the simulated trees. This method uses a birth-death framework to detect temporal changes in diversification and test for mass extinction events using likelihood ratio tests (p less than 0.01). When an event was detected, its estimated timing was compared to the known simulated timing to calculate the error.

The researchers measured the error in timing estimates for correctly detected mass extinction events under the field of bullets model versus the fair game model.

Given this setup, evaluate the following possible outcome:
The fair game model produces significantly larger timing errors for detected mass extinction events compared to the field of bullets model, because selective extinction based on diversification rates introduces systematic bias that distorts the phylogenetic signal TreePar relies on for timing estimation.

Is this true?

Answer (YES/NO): NO